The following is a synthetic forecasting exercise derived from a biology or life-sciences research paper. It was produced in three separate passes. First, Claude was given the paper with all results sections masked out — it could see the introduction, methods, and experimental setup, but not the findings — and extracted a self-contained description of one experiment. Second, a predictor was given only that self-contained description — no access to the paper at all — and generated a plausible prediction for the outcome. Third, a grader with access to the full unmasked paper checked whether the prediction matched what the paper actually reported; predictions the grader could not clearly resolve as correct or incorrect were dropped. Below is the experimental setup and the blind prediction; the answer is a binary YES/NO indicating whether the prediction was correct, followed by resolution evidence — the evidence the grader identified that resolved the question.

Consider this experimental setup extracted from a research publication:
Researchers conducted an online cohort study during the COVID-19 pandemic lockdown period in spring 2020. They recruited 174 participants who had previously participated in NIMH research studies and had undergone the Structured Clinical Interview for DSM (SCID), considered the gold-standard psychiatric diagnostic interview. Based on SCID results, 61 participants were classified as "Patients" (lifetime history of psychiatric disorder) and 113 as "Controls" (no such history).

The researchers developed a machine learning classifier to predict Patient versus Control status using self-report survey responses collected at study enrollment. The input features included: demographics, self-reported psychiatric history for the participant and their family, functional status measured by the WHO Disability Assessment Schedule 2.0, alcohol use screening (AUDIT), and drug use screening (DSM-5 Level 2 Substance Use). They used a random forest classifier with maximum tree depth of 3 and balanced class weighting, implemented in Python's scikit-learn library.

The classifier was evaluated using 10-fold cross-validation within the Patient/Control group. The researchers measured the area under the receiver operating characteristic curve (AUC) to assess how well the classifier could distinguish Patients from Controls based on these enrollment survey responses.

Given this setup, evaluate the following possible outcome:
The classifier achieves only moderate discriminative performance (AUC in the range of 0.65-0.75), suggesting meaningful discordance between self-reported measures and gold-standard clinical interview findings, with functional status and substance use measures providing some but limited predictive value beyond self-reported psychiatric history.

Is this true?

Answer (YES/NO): NO